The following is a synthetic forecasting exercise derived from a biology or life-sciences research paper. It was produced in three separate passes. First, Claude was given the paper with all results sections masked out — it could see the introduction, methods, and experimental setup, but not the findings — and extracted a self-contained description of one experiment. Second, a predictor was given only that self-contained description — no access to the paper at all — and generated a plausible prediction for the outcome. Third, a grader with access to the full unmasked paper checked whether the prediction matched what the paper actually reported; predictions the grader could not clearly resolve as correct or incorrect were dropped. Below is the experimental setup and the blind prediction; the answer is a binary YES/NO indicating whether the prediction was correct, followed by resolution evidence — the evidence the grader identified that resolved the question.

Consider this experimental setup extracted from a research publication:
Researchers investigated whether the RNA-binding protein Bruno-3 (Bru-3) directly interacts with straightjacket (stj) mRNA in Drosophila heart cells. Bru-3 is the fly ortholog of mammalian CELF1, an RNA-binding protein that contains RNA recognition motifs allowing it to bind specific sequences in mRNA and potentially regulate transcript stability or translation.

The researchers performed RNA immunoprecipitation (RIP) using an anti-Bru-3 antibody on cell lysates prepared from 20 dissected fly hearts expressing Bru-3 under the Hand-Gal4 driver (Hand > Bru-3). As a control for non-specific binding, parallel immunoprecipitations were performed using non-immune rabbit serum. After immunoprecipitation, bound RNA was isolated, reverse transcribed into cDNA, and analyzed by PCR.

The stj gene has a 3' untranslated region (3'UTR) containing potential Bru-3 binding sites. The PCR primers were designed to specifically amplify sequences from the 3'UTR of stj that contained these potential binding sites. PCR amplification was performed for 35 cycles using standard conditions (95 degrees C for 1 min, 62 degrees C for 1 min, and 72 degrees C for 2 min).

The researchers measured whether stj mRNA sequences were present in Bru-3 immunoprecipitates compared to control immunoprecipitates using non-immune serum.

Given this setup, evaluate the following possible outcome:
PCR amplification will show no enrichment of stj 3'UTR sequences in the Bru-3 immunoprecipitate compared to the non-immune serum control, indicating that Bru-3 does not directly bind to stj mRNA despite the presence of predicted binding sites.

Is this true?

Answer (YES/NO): NO